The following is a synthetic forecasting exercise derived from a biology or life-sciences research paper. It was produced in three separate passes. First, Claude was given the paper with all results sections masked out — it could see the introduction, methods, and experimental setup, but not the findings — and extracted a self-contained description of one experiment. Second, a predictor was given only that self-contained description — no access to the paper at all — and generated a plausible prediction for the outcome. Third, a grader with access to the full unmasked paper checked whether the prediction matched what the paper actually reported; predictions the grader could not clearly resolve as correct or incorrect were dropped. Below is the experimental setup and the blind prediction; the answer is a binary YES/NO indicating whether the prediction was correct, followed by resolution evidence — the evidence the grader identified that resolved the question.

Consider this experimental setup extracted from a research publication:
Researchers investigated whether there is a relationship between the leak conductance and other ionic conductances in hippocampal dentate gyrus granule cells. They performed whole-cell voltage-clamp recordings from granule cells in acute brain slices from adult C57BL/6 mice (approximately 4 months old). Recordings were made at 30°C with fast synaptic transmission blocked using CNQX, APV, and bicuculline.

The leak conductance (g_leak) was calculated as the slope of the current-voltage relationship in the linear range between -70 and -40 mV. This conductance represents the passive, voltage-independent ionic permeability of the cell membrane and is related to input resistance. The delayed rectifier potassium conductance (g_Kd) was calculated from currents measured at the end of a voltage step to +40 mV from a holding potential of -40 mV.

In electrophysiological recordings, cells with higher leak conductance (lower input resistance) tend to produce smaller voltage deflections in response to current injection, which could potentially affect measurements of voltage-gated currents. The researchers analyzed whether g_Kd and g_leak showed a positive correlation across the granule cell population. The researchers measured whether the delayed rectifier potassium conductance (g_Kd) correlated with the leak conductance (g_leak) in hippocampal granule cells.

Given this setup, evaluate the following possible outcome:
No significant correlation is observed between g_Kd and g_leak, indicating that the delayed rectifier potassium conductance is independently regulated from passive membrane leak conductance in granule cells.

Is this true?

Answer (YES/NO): YES